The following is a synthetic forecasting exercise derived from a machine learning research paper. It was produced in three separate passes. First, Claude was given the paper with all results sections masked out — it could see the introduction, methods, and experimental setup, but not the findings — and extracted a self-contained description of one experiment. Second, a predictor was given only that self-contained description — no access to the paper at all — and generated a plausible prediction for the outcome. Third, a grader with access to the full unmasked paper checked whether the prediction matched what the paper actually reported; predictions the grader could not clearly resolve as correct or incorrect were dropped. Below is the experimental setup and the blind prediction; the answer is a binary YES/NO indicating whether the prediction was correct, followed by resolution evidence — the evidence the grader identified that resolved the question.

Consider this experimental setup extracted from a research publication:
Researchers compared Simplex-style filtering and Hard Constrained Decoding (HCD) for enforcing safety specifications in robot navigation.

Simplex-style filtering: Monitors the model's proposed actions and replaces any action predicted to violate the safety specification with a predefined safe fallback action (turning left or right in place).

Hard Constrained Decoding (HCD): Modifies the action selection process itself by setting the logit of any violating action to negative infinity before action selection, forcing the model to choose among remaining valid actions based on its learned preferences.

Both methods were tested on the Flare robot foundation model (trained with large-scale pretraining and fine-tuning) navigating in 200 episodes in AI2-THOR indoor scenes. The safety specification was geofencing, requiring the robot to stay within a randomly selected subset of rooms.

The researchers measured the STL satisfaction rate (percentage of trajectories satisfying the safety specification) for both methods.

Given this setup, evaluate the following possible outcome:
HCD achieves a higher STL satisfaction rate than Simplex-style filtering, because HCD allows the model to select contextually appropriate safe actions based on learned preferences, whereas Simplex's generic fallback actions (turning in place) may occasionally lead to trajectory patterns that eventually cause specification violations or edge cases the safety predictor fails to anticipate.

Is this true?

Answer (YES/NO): NO